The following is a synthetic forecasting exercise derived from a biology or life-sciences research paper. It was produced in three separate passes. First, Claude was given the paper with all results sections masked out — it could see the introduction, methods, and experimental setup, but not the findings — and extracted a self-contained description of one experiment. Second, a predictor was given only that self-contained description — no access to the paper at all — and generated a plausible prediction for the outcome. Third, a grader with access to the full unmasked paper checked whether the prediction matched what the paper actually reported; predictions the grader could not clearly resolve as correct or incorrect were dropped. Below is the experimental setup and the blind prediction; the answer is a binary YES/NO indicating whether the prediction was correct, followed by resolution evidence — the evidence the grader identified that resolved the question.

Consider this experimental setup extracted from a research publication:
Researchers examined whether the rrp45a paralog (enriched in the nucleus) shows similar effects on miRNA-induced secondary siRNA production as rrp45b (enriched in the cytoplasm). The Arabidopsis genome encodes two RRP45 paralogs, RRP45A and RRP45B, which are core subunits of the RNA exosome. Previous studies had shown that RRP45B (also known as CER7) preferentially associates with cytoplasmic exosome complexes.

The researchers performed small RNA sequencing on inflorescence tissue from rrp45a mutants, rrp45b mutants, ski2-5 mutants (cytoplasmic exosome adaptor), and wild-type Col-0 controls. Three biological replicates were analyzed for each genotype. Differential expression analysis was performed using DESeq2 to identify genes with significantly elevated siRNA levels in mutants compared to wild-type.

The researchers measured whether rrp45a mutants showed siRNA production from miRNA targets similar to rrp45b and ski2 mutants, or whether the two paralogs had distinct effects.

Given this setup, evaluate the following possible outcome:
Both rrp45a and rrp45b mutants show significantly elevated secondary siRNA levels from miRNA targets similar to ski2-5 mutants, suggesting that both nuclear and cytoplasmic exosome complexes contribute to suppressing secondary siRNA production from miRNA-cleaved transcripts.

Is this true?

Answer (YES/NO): NO